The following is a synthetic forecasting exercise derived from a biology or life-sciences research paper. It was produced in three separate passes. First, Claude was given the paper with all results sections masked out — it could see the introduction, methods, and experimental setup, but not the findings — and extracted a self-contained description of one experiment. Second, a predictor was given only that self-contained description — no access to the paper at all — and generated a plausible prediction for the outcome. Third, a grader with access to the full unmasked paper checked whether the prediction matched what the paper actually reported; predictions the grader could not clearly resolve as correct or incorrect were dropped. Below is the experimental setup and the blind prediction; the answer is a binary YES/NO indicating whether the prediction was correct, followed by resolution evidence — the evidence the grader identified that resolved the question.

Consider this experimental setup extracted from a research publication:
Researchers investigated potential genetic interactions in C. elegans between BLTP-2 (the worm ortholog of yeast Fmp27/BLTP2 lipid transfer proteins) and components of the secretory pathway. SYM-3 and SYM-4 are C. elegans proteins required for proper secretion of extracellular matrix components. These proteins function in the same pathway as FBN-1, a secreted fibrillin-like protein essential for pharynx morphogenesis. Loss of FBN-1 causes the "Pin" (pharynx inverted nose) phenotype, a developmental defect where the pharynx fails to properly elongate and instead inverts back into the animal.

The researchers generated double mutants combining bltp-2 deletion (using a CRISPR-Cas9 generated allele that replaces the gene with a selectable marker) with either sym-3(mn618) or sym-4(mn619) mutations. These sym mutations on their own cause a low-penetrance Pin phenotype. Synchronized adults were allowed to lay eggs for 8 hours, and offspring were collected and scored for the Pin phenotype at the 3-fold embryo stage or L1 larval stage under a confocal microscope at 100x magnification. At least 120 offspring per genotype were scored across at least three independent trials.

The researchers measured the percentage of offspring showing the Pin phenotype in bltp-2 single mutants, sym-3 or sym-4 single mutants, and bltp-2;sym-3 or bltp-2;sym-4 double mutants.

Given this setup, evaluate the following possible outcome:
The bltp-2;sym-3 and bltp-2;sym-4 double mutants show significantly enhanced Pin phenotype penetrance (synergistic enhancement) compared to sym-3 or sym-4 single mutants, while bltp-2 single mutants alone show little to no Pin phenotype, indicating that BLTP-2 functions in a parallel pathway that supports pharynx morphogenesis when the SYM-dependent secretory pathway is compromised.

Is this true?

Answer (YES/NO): NO